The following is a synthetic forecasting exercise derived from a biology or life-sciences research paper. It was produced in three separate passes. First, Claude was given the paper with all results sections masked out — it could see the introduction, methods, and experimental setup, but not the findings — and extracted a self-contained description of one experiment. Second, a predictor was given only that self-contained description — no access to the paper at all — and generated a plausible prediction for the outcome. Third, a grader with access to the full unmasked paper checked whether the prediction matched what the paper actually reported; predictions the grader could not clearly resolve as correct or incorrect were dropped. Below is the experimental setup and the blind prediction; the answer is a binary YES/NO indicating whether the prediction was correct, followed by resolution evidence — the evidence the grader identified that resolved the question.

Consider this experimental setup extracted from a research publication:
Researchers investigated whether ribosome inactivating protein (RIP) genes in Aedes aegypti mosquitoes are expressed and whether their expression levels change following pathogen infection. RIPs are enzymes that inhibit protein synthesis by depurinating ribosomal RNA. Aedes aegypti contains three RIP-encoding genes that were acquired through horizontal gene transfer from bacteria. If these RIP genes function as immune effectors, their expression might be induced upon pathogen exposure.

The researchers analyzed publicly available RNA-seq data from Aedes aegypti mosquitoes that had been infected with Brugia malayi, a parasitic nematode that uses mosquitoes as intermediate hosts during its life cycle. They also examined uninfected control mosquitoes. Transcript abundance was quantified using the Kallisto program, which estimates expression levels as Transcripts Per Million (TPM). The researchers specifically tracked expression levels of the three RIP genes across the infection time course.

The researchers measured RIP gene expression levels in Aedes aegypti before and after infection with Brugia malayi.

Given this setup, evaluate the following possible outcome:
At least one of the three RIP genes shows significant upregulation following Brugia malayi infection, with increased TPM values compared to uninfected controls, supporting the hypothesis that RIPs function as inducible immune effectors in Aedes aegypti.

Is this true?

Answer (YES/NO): YES